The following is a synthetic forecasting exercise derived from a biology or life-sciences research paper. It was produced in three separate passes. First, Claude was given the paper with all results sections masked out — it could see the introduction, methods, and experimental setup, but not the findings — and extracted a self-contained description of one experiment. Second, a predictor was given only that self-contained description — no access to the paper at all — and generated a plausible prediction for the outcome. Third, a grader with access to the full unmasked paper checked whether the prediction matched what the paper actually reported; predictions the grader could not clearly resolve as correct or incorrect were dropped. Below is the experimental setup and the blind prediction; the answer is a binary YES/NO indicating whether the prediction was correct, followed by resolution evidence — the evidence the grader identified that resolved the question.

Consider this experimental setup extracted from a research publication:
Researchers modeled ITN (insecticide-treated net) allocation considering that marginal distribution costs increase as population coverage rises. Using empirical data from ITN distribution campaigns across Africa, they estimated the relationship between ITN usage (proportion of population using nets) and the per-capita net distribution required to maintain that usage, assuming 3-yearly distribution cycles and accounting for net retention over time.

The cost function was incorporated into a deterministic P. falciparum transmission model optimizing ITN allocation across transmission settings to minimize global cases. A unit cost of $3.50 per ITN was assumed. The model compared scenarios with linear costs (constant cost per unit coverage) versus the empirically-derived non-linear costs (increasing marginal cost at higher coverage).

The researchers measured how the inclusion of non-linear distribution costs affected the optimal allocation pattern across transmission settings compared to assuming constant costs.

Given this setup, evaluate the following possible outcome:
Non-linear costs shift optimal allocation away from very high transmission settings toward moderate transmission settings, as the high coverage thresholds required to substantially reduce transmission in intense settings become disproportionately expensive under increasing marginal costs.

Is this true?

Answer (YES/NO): NO